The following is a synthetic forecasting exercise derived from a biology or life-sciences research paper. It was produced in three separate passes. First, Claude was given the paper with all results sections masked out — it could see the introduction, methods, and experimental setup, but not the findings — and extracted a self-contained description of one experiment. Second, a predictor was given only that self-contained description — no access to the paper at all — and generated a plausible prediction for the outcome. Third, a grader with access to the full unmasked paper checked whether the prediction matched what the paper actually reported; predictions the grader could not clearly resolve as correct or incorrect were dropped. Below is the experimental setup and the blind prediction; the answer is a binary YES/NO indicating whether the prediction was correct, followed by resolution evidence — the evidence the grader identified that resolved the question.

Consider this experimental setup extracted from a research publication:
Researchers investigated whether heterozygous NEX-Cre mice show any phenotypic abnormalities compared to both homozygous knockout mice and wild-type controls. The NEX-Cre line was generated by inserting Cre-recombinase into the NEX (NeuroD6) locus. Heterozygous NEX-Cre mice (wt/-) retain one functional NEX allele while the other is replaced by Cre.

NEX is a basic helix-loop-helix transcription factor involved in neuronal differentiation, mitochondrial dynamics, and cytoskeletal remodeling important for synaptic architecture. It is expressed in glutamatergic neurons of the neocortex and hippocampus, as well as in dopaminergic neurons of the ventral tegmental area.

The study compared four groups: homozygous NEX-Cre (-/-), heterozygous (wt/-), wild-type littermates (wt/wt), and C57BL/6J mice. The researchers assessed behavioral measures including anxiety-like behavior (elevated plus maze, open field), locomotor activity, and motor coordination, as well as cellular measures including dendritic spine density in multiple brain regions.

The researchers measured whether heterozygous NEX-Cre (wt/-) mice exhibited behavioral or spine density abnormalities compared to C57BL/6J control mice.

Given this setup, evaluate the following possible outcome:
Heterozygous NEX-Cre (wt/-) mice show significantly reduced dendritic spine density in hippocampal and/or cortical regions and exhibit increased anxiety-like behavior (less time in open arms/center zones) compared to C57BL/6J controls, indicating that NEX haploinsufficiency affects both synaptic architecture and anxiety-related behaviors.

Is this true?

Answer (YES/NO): NO